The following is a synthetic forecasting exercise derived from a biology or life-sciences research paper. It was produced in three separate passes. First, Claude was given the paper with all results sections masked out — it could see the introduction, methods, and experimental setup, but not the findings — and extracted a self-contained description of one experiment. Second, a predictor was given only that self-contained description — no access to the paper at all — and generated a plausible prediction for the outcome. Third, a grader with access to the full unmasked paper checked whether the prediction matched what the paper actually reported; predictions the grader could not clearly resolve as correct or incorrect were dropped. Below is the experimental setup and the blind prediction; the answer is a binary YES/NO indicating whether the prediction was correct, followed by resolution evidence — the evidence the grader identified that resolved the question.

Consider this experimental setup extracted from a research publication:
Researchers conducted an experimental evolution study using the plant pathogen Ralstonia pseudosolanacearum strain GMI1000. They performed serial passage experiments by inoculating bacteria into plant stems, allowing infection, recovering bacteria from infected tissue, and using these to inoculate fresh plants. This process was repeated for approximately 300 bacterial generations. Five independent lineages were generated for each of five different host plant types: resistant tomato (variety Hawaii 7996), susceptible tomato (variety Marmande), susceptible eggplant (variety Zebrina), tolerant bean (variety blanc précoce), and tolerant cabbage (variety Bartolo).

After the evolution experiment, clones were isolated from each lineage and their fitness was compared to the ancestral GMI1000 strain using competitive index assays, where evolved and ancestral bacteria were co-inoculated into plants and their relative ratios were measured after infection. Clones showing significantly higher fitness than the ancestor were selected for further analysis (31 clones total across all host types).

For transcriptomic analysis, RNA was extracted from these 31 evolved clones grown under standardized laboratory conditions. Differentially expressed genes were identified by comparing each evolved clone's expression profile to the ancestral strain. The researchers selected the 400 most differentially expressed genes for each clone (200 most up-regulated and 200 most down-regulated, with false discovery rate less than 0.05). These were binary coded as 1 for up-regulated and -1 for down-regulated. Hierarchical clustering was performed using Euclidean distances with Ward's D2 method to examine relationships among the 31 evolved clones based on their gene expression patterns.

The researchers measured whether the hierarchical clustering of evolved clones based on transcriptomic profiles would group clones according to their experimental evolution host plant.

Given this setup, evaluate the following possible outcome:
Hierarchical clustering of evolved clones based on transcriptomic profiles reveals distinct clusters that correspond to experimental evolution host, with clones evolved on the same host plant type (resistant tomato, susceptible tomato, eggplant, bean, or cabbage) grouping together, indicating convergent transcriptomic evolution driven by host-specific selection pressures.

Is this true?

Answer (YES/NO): NO